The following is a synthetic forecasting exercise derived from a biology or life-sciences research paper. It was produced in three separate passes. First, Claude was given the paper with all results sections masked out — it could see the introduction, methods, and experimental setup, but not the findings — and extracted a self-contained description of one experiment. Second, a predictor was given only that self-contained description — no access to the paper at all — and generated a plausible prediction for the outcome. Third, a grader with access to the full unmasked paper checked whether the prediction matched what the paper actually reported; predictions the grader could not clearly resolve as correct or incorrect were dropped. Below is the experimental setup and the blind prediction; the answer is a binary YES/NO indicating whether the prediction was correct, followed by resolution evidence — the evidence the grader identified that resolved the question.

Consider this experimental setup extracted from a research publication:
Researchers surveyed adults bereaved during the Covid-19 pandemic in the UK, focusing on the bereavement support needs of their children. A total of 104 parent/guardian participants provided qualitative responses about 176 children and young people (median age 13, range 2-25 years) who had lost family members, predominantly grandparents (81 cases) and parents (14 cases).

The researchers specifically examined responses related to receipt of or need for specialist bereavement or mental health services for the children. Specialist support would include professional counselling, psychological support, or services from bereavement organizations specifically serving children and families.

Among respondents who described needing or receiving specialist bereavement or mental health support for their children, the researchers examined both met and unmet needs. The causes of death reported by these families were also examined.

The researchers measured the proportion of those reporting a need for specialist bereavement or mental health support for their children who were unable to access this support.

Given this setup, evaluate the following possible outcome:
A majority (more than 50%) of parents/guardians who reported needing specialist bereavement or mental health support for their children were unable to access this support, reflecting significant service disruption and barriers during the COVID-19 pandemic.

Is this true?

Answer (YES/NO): NO